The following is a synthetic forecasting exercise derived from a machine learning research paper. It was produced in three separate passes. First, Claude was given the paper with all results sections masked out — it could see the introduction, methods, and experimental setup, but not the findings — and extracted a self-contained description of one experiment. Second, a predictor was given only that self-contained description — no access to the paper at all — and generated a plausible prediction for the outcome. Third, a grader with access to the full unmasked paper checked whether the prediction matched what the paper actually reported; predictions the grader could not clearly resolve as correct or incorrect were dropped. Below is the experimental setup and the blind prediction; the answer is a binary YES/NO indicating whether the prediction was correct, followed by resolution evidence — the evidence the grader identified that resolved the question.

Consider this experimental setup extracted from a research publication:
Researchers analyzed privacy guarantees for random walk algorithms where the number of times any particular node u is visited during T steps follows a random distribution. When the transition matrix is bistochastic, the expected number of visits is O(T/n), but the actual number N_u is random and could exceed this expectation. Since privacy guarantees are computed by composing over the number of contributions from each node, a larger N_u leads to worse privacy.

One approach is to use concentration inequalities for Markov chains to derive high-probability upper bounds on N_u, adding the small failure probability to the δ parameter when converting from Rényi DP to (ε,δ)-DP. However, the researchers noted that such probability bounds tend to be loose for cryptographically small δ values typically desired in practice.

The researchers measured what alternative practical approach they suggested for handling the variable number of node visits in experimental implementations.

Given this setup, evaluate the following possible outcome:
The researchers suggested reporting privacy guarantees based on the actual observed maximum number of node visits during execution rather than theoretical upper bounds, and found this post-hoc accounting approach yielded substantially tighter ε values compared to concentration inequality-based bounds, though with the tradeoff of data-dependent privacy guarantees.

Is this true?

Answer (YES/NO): NO